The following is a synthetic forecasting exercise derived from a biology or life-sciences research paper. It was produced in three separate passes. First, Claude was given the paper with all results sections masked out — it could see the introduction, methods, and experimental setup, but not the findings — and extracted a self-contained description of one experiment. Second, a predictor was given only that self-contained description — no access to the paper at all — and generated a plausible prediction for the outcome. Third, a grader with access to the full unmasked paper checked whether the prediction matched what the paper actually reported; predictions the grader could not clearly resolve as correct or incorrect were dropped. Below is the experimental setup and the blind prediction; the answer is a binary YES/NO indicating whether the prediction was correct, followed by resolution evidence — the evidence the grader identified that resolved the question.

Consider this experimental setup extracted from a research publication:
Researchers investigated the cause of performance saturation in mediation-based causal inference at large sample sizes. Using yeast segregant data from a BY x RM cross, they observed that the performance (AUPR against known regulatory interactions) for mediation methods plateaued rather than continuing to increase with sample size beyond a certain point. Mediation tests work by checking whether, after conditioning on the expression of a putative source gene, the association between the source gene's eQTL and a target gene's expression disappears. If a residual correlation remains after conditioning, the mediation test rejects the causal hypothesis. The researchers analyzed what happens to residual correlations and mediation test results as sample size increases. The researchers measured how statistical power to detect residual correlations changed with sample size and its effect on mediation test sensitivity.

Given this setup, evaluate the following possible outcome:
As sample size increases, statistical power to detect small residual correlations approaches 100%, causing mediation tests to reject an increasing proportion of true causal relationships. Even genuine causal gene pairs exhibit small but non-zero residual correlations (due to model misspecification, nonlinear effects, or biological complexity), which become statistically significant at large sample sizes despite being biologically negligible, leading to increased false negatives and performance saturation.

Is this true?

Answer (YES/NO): YES